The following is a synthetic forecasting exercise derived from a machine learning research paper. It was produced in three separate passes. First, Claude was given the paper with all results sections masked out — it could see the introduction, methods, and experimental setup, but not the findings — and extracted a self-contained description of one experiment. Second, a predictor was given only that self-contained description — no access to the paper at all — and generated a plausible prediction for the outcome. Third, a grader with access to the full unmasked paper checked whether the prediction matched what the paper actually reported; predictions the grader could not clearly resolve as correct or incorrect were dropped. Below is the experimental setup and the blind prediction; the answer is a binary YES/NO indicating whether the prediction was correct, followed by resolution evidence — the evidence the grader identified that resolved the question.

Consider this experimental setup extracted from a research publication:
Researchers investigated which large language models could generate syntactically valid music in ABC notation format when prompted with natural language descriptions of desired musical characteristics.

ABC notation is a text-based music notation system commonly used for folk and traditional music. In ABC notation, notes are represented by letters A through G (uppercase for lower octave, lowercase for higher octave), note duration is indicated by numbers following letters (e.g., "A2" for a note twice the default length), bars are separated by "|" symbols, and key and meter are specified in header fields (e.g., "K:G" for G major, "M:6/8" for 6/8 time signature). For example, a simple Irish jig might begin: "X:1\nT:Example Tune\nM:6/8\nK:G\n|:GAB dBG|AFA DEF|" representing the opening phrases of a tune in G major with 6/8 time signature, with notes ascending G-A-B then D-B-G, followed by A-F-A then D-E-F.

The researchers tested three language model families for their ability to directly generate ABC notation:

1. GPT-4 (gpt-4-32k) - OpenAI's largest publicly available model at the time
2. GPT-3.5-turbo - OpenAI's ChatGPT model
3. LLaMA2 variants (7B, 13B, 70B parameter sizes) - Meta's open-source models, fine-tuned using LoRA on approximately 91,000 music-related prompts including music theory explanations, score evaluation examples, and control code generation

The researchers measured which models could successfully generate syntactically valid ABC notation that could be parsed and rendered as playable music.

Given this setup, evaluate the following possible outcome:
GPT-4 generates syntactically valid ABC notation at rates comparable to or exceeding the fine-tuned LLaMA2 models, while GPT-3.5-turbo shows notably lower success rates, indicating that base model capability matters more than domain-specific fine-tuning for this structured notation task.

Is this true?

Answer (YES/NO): YES